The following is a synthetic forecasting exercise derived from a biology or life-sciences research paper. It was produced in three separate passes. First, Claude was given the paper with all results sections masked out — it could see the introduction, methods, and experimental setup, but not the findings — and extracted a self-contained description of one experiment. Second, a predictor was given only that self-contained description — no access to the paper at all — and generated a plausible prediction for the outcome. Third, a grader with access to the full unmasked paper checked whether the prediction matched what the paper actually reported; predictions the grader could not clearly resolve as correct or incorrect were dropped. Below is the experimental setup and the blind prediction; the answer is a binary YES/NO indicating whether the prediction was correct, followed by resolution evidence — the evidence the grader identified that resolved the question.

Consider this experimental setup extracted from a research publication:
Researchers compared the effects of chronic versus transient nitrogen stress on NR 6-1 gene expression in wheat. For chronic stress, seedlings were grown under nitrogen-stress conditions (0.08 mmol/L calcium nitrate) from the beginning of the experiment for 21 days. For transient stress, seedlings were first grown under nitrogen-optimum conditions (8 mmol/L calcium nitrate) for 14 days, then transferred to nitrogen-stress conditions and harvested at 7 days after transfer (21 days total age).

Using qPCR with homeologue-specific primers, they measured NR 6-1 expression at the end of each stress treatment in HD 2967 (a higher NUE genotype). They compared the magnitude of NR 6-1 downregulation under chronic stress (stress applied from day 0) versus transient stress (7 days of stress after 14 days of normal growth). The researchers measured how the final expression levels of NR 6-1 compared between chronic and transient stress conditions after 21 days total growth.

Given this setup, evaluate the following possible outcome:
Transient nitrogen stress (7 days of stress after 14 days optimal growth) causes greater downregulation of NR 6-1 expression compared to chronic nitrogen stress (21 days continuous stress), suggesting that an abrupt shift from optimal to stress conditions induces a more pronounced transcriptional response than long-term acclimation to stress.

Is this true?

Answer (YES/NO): NO